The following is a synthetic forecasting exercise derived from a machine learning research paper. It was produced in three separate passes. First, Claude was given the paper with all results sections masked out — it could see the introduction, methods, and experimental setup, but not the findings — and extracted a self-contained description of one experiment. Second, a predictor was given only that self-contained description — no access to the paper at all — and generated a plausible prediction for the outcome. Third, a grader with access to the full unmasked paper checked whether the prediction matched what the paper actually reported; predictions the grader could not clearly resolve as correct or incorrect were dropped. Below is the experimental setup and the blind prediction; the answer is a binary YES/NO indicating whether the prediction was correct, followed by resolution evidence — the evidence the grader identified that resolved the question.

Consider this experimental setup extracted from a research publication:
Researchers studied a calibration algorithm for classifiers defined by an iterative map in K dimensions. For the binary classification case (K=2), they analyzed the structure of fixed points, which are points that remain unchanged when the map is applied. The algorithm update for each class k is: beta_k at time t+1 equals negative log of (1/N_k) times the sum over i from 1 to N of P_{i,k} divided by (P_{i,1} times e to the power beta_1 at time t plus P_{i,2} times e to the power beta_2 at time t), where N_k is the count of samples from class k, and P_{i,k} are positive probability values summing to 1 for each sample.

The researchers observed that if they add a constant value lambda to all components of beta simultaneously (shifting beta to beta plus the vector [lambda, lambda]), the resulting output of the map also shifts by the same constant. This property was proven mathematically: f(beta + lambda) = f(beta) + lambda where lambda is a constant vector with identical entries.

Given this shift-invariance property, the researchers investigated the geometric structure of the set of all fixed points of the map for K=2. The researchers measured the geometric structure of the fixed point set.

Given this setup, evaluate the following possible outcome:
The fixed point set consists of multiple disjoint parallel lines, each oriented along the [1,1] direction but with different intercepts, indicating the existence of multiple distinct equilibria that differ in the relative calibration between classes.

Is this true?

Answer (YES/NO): NO